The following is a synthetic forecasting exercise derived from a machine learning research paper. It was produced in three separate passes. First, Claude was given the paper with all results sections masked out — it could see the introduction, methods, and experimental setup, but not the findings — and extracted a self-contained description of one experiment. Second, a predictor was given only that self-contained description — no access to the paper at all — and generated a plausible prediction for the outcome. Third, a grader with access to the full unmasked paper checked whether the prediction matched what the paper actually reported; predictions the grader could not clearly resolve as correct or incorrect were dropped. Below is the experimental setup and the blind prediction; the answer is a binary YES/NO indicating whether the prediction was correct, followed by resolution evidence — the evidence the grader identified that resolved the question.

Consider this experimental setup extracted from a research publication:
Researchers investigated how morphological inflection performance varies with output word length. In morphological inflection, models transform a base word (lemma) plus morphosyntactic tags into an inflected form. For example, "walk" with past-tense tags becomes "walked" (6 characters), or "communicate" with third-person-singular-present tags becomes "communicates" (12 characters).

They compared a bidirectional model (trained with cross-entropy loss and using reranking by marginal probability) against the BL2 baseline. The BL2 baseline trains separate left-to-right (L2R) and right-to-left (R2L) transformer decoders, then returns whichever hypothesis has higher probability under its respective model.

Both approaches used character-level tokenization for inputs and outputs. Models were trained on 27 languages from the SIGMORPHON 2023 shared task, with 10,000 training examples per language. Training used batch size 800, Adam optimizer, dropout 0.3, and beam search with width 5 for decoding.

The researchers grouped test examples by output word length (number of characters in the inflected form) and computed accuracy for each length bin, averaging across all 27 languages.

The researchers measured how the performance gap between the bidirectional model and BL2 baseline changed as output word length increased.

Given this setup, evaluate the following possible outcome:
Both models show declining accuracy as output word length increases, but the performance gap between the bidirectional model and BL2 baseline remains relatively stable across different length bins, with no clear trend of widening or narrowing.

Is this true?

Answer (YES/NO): NO